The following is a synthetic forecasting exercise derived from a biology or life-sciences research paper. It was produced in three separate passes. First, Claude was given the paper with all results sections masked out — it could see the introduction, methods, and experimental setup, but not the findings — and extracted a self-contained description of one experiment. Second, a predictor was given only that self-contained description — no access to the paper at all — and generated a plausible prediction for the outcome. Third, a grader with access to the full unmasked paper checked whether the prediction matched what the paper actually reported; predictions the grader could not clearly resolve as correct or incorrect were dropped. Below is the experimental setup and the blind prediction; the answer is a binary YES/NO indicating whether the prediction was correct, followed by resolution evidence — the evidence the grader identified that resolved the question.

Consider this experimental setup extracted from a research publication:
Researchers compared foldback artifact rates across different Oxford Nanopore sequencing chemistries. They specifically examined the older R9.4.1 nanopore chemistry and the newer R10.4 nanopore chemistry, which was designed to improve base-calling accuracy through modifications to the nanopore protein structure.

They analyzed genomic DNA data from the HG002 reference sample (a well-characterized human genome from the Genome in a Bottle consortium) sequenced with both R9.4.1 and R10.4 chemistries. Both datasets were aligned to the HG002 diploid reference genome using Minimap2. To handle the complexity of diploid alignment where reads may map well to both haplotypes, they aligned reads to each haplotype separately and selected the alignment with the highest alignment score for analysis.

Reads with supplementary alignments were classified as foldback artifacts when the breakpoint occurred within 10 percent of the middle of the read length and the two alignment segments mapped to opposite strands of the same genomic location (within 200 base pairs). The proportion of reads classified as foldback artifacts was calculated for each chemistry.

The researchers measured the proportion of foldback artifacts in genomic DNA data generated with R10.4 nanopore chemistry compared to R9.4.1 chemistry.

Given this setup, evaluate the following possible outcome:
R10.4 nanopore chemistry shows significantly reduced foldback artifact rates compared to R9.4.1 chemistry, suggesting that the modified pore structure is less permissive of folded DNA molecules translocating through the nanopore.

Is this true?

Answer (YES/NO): NO